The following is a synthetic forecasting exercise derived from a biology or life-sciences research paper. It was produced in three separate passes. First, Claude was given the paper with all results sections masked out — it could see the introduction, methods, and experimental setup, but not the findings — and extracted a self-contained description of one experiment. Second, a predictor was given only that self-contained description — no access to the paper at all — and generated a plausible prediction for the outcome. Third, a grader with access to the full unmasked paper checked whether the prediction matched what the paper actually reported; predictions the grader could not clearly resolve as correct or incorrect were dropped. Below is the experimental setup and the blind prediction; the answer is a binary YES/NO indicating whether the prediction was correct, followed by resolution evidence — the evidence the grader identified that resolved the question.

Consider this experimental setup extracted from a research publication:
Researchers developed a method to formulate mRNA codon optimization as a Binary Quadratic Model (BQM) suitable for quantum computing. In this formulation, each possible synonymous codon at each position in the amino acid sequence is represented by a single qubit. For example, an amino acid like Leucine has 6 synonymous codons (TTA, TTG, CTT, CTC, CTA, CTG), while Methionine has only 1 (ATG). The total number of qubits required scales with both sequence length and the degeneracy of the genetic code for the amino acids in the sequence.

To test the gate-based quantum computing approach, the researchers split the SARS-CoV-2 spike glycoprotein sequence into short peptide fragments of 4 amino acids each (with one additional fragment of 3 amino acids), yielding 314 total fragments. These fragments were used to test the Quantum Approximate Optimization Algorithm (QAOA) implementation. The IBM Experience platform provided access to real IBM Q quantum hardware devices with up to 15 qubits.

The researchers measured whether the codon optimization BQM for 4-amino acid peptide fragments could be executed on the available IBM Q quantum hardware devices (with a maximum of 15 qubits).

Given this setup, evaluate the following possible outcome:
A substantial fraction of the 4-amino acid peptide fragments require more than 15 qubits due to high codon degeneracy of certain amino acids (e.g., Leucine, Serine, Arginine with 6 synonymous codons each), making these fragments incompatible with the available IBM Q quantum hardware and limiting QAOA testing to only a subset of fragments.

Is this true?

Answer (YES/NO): NO